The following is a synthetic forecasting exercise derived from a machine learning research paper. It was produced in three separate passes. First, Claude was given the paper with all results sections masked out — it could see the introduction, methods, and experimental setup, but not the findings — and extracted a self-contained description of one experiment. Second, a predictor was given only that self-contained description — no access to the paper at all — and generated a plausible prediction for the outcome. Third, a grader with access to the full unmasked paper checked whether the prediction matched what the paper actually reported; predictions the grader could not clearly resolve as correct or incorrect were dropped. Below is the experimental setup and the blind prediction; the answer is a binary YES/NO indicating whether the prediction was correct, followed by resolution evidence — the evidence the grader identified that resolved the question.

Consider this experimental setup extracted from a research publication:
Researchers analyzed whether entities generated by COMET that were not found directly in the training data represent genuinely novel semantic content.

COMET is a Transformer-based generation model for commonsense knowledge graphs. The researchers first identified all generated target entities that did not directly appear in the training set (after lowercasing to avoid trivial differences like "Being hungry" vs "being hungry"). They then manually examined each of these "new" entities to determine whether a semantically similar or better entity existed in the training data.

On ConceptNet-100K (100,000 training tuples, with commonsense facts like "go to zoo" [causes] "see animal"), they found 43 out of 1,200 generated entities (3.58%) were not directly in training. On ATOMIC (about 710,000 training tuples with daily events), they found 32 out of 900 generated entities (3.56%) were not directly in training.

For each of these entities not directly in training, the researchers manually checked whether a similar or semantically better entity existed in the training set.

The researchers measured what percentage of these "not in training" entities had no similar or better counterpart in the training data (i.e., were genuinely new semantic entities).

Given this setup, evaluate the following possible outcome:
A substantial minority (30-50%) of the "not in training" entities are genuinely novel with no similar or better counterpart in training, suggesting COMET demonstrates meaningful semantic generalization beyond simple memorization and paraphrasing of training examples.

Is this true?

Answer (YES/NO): NO